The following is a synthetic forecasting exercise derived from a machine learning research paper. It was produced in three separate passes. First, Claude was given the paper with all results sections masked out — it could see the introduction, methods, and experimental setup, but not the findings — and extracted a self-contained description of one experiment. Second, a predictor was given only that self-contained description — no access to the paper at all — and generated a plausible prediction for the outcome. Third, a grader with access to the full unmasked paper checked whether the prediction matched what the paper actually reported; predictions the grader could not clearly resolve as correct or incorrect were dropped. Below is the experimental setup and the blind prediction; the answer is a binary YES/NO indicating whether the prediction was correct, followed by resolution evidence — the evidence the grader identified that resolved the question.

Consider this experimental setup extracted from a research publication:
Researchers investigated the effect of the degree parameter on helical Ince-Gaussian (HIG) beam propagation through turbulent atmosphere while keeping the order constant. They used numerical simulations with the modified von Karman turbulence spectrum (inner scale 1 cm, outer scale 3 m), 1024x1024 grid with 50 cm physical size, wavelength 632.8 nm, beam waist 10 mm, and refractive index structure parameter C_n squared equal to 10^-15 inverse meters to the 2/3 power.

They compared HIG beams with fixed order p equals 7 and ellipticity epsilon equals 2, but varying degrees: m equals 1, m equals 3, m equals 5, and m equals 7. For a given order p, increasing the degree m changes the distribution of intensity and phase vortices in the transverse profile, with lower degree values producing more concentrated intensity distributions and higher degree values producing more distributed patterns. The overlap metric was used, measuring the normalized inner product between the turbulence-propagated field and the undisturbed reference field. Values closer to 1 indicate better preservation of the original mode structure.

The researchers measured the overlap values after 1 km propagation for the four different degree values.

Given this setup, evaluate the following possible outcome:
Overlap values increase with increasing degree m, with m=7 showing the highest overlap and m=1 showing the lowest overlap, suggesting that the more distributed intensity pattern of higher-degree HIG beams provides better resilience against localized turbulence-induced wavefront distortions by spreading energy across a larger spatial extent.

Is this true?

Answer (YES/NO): YES